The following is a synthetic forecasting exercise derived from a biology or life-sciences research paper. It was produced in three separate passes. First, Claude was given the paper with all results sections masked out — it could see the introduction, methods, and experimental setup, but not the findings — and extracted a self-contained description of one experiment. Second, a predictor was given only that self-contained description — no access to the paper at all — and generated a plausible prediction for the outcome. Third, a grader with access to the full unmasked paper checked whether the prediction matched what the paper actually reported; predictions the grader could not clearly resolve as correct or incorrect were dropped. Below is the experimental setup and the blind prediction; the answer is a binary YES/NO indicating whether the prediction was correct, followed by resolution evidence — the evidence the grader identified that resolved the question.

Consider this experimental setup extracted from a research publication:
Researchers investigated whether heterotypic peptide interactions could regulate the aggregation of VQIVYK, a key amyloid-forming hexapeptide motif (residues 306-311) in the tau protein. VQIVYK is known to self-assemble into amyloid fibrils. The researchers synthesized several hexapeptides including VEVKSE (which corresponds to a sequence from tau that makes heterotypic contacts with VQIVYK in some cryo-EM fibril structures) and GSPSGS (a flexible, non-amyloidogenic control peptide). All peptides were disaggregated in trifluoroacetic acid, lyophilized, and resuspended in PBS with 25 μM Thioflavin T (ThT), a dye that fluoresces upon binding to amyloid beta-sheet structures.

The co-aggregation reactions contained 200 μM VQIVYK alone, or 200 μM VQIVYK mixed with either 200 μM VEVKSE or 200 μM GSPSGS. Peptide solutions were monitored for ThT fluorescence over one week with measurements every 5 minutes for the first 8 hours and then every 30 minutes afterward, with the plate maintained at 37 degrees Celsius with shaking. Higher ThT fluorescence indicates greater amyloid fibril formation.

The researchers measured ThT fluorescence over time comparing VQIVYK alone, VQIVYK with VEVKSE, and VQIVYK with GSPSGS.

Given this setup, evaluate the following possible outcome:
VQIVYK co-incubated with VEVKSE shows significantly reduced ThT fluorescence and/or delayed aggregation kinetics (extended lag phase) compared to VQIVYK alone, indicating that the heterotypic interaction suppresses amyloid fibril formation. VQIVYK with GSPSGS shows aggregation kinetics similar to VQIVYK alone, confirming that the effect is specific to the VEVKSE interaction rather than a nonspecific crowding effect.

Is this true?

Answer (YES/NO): YES